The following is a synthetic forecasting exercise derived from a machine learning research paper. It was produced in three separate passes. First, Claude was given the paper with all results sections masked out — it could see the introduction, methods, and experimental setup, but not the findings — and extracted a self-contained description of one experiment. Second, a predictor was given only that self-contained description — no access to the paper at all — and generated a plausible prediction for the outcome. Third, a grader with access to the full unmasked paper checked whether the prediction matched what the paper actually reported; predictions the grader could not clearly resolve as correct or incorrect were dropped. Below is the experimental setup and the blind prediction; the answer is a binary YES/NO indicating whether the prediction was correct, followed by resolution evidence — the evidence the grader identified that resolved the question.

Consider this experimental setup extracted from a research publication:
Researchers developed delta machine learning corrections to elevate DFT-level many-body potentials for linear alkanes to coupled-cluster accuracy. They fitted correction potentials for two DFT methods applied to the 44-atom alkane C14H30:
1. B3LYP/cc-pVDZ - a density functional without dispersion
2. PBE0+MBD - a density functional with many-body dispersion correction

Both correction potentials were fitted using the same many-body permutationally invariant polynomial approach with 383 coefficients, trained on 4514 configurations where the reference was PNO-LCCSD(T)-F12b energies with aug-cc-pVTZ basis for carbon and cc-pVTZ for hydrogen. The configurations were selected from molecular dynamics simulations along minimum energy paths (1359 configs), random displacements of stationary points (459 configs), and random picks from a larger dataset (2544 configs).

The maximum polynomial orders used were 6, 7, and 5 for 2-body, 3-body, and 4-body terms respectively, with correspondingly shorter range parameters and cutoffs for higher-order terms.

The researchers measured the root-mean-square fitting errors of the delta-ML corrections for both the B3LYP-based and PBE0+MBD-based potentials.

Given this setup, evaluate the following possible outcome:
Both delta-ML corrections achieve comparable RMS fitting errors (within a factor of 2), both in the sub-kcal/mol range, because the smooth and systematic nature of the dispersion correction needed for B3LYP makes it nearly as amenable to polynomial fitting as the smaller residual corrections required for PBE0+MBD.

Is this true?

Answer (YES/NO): YES